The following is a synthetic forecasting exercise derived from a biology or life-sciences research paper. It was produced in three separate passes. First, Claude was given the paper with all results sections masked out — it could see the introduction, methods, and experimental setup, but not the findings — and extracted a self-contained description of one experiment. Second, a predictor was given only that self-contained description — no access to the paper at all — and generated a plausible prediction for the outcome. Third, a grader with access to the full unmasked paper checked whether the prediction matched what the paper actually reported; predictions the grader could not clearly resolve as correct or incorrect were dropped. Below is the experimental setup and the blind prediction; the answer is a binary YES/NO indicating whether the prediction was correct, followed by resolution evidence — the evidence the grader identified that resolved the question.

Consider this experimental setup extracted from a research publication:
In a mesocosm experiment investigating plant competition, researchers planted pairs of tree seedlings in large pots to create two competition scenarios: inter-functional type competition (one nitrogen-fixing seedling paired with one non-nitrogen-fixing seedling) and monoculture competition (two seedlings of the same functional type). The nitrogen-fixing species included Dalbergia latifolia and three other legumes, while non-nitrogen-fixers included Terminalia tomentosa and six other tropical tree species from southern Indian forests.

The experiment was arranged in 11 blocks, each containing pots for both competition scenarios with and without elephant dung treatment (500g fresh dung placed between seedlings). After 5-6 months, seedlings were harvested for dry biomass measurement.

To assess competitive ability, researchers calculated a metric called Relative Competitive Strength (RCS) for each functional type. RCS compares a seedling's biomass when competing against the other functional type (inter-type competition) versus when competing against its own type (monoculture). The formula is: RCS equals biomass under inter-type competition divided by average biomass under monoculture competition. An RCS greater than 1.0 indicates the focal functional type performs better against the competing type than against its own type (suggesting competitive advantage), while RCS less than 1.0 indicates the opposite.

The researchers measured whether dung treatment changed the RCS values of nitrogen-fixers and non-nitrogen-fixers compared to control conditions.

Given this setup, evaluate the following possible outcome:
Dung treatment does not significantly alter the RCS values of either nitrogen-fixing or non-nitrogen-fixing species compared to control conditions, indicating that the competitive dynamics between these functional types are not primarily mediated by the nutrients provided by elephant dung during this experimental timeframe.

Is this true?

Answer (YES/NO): NO